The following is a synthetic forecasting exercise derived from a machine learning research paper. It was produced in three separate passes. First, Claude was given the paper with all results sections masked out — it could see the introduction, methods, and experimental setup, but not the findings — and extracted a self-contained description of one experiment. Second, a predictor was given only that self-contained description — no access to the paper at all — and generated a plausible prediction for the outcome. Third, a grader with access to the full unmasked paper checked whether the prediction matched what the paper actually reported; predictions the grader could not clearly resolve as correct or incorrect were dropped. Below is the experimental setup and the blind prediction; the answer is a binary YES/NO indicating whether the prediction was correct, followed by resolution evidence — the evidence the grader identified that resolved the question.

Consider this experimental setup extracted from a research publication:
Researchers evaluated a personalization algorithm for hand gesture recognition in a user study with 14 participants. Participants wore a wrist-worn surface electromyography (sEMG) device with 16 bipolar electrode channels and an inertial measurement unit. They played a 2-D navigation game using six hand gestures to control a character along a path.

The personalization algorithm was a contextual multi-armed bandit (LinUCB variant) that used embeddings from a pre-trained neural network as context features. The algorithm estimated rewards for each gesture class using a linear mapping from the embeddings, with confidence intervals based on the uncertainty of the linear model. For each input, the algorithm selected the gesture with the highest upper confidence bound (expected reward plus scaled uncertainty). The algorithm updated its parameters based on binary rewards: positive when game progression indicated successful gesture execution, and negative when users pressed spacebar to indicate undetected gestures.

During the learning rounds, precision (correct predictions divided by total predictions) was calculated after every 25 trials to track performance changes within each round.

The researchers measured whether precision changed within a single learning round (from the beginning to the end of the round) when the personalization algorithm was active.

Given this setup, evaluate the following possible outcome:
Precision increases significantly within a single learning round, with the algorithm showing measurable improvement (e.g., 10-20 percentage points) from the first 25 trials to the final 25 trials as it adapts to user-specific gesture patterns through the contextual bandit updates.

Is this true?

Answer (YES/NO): YES